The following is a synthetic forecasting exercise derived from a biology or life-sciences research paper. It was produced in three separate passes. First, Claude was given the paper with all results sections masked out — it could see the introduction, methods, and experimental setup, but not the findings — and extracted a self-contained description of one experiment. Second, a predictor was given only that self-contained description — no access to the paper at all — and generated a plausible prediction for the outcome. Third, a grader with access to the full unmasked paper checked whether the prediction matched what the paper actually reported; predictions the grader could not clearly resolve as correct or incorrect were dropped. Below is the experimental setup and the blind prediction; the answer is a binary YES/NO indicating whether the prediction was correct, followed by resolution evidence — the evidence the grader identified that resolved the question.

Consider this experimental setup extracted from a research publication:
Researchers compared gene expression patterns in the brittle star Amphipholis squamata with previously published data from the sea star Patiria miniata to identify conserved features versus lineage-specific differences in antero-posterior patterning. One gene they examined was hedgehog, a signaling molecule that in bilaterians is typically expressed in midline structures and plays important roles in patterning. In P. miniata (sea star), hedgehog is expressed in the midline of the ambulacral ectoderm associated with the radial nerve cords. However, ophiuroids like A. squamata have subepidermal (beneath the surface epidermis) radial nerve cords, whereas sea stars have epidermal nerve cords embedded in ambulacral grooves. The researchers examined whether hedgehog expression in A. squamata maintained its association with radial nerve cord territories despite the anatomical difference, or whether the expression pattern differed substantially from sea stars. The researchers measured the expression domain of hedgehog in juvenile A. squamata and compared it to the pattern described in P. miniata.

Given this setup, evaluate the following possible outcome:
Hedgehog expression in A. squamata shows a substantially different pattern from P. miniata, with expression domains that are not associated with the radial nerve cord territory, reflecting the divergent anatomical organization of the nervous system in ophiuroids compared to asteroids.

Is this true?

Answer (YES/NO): NO